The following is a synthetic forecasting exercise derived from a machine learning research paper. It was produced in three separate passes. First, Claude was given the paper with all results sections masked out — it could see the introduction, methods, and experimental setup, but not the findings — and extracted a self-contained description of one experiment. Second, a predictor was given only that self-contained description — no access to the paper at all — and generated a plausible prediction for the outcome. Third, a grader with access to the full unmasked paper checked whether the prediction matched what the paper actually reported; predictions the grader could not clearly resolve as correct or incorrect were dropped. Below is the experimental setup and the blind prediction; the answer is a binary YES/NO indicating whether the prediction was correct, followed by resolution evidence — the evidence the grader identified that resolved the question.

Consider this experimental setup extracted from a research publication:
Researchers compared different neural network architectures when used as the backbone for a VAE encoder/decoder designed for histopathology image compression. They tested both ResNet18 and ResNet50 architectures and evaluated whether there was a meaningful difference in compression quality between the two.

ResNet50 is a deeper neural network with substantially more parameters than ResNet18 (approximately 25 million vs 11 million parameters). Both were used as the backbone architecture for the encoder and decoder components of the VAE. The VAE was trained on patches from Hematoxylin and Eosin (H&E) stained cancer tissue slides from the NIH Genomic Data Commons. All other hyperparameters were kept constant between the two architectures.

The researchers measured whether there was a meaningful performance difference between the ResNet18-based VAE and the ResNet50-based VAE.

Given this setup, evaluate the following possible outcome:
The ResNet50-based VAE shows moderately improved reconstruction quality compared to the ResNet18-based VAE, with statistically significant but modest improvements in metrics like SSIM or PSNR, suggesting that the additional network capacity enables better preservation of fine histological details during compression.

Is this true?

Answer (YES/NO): NO